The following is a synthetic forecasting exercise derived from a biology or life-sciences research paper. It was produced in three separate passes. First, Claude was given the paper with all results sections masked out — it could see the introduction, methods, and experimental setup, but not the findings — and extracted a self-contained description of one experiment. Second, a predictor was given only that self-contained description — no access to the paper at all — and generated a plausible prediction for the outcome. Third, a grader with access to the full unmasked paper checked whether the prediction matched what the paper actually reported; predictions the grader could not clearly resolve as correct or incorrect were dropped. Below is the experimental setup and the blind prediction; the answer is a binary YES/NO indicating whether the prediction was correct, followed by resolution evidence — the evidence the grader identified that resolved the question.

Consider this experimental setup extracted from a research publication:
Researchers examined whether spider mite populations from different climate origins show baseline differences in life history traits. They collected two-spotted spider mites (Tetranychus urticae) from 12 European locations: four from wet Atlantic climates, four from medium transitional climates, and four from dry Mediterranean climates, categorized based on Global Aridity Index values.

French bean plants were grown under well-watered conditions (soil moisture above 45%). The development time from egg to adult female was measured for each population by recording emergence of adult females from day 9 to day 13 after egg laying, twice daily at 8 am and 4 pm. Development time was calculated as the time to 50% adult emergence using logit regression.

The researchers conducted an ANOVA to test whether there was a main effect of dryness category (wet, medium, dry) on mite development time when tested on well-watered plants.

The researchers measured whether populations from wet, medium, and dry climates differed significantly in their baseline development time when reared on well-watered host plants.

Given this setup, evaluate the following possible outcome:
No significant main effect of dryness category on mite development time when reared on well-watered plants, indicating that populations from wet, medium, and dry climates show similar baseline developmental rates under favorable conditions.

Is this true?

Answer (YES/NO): YES